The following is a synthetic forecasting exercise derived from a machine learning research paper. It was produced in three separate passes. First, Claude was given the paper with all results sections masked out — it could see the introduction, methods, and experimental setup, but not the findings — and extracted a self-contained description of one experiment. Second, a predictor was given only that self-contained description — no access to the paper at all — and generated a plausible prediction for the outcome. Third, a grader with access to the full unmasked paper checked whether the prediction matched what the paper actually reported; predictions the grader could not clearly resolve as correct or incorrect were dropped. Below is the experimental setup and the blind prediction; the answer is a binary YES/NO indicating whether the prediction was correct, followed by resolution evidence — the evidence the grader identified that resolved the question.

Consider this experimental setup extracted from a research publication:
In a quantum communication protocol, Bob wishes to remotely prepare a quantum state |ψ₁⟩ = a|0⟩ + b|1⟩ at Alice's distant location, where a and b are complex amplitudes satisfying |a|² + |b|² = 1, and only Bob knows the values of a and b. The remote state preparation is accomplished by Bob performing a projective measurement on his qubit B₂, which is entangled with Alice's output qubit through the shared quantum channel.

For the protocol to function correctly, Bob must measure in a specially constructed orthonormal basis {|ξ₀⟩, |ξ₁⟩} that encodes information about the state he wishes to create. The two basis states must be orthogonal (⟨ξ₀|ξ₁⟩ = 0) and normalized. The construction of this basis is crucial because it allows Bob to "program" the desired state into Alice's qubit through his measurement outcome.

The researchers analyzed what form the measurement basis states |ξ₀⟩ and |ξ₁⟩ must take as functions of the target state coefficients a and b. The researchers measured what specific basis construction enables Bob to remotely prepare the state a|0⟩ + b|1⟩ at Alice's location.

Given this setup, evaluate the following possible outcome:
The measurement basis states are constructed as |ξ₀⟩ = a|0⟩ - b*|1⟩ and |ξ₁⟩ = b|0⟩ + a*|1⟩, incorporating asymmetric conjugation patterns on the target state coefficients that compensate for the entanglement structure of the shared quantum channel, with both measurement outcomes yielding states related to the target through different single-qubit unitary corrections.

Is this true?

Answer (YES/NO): NO